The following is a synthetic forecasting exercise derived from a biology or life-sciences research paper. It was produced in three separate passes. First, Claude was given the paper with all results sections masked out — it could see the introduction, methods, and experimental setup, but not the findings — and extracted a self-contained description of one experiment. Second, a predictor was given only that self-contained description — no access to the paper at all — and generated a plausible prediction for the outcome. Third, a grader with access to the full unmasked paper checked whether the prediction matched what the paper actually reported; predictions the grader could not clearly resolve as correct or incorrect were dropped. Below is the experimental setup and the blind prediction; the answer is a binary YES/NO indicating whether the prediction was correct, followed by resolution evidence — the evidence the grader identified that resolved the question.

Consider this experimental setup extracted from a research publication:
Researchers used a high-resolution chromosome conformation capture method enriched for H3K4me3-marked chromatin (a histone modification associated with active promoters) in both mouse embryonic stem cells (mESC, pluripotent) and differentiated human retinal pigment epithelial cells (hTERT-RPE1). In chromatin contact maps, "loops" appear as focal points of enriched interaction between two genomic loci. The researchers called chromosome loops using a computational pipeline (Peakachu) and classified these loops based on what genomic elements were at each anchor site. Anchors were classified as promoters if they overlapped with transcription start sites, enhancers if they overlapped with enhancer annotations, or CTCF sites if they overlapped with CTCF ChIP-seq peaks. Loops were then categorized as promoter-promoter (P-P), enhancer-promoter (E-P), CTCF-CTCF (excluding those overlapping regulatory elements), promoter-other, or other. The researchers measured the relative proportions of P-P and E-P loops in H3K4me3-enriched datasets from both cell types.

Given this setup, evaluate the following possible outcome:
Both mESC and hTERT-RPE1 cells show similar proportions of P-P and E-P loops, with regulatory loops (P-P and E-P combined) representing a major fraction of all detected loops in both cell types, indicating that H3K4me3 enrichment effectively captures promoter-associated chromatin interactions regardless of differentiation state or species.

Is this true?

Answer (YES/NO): NO